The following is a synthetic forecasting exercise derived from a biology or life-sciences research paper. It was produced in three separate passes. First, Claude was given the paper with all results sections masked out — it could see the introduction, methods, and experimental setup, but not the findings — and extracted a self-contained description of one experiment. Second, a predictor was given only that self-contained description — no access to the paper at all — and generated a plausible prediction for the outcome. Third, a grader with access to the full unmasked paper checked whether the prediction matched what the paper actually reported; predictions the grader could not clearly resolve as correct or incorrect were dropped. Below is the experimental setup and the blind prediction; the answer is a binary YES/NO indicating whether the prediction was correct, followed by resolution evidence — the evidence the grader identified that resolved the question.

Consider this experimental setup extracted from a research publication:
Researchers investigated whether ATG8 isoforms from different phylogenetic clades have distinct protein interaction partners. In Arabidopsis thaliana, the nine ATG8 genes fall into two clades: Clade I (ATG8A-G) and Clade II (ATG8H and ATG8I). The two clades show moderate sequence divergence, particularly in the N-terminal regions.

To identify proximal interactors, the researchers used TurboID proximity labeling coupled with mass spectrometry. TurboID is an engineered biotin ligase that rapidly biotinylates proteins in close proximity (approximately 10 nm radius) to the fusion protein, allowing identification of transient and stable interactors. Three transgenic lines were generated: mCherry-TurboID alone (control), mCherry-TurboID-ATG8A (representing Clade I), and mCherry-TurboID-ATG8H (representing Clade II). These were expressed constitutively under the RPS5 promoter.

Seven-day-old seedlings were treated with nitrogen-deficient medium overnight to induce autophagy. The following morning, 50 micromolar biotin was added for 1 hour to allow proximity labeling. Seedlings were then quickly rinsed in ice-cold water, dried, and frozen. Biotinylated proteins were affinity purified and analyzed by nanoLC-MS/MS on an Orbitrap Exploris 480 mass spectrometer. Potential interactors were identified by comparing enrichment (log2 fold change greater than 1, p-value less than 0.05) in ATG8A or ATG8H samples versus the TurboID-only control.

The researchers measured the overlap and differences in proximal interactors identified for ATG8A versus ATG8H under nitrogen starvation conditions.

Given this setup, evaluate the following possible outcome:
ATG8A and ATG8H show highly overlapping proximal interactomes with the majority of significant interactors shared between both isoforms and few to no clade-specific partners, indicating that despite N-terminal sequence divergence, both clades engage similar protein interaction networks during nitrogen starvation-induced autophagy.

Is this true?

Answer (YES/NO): NO